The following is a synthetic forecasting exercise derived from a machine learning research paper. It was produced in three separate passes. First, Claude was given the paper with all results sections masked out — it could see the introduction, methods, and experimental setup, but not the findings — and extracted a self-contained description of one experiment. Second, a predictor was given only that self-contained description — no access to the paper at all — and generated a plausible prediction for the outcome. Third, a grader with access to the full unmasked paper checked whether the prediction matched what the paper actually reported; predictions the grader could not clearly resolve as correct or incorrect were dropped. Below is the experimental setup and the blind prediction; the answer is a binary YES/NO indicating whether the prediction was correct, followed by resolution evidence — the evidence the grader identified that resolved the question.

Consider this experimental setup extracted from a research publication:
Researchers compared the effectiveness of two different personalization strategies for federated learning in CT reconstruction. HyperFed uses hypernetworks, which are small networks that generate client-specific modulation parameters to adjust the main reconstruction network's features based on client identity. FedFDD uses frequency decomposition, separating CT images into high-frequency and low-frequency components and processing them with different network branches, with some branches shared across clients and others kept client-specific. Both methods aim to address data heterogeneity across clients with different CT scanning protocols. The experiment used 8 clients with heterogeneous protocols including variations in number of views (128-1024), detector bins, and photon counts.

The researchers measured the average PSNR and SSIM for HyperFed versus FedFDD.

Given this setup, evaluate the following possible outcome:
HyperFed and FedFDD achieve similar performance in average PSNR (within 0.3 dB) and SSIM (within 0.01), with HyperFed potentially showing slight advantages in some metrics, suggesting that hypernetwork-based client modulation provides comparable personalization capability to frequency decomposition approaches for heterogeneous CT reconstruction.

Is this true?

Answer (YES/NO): NO